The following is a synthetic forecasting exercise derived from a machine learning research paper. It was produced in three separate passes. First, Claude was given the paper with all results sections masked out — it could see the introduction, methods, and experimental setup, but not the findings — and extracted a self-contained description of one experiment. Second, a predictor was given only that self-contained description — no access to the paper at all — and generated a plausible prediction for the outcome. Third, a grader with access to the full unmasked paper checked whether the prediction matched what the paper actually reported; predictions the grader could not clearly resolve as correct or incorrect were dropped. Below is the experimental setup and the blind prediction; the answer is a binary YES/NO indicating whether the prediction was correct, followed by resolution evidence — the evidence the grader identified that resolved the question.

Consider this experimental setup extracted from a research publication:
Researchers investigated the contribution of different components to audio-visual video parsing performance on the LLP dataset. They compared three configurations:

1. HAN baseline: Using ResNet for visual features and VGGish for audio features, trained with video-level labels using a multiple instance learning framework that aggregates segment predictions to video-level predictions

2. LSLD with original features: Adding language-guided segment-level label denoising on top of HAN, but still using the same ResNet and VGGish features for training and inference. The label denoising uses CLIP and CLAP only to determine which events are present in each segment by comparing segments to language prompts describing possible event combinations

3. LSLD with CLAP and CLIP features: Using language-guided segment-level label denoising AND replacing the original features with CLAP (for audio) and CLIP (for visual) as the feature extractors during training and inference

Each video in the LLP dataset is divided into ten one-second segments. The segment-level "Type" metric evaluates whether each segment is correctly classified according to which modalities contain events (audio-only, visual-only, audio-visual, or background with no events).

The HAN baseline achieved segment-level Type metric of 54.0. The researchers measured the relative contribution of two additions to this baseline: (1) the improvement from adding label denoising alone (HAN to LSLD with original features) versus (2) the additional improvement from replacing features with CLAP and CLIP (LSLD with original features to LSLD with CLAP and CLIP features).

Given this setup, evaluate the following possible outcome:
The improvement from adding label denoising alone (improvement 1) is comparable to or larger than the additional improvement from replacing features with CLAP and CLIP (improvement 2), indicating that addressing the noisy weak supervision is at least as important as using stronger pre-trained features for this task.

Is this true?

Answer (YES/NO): YES